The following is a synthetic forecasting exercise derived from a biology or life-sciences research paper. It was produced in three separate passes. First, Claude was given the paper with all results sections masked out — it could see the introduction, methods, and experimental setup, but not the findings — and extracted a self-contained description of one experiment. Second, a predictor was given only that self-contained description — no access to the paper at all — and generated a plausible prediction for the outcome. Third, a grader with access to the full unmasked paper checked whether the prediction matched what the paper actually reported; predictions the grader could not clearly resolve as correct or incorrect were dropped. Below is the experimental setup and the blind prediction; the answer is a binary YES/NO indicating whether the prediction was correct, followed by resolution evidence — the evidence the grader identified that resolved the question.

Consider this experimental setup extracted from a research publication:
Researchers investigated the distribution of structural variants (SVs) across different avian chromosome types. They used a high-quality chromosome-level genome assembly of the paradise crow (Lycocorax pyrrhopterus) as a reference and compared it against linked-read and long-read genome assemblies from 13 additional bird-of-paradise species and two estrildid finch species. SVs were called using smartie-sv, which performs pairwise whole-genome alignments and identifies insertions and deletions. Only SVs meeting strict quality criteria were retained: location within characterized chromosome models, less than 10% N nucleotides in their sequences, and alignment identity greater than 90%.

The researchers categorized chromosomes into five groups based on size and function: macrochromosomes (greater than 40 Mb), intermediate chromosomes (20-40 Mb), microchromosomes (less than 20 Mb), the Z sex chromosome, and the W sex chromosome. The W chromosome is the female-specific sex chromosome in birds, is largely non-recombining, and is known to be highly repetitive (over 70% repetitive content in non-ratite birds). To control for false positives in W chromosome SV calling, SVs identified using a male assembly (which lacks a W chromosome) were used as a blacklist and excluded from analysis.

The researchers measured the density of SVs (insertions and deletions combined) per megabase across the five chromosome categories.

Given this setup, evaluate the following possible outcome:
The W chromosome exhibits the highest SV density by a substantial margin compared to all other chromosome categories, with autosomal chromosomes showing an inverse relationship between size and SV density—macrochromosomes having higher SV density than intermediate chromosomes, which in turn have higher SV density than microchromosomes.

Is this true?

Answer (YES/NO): NO